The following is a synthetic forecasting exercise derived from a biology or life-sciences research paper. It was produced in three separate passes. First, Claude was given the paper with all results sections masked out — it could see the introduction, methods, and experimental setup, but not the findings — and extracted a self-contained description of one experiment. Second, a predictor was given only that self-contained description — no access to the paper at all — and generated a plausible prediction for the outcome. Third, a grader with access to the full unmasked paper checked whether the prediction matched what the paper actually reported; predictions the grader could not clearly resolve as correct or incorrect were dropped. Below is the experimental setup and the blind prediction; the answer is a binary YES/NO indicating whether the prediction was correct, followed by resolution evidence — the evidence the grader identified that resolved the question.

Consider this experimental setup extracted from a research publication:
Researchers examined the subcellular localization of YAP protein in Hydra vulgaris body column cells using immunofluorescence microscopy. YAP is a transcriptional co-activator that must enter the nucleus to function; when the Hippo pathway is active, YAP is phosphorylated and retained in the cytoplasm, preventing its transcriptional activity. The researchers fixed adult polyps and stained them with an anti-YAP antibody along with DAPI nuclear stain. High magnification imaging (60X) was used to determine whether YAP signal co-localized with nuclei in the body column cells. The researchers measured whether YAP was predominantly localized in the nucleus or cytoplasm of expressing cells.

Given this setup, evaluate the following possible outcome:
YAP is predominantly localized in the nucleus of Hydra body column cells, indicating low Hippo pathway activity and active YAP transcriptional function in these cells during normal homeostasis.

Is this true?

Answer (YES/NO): YES